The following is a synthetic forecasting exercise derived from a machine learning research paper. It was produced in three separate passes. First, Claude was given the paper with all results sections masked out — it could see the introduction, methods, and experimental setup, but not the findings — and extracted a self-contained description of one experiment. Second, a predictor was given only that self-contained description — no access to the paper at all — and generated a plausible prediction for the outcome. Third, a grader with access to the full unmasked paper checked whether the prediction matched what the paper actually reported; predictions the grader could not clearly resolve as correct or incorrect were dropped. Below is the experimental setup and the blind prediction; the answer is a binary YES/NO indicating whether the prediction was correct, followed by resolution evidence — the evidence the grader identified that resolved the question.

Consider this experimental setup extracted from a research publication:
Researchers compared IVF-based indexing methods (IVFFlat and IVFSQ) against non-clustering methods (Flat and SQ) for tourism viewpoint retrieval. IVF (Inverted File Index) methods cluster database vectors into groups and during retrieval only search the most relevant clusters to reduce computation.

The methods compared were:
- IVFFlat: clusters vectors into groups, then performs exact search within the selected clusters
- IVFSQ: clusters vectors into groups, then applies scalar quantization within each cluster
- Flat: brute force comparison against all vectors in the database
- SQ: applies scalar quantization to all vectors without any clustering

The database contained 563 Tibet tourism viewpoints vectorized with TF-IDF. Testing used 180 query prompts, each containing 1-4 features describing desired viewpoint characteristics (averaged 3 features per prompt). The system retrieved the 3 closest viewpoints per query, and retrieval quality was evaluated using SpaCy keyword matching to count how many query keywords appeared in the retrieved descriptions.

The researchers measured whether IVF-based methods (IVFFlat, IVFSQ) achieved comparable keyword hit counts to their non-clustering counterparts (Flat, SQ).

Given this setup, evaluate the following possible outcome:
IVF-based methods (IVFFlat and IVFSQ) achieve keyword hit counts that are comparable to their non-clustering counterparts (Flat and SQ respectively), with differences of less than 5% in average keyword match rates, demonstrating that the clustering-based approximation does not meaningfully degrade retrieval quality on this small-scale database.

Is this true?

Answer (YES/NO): NO